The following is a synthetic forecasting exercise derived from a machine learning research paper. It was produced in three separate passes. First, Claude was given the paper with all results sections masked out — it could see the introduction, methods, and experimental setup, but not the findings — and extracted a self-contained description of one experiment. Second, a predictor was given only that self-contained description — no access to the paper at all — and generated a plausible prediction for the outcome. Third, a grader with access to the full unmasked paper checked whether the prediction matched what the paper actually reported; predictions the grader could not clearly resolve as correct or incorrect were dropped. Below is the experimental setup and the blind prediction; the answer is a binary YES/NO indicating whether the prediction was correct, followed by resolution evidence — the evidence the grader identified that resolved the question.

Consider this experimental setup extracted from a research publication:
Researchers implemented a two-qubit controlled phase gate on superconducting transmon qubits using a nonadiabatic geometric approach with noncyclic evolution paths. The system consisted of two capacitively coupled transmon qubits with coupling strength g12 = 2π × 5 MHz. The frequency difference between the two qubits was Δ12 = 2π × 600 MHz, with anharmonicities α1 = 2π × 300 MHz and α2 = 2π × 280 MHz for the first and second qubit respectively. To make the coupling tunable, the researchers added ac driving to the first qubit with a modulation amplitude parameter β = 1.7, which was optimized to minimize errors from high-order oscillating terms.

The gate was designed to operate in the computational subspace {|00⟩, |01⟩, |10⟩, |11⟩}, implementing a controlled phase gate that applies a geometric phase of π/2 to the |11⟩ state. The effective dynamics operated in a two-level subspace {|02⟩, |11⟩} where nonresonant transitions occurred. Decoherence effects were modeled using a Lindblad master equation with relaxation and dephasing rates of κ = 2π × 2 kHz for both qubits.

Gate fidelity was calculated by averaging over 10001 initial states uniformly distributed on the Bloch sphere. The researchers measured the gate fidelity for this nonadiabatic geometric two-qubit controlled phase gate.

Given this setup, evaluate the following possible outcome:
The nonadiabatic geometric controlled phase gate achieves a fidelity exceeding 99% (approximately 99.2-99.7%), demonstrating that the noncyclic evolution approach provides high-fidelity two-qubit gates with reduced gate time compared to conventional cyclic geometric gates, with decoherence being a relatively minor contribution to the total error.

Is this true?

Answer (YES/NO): NO